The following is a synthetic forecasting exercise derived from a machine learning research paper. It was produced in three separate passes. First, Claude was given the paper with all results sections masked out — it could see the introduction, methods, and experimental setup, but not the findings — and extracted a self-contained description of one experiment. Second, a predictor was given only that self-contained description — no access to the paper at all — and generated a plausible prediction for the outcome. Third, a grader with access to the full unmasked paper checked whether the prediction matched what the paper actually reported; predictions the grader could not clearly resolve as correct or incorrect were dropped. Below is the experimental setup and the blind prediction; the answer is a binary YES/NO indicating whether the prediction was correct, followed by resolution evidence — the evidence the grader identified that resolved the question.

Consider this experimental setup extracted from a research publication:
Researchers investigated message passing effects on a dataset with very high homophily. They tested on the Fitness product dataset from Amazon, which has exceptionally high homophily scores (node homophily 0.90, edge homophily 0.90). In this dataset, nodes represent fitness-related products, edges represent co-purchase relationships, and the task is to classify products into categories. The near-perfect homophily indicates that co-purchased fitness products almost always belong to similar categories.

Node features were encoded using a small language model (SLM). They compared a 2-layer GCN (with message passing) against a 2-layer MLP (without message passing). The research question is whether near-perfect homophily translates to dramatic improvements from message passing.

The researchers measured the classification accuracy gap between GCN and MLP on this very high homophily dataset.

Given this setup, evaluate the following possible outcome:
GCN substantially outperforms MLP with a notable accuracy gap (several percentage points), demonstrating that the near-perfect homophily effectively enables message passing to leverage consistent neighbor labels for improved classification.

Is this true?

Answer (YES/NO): YES